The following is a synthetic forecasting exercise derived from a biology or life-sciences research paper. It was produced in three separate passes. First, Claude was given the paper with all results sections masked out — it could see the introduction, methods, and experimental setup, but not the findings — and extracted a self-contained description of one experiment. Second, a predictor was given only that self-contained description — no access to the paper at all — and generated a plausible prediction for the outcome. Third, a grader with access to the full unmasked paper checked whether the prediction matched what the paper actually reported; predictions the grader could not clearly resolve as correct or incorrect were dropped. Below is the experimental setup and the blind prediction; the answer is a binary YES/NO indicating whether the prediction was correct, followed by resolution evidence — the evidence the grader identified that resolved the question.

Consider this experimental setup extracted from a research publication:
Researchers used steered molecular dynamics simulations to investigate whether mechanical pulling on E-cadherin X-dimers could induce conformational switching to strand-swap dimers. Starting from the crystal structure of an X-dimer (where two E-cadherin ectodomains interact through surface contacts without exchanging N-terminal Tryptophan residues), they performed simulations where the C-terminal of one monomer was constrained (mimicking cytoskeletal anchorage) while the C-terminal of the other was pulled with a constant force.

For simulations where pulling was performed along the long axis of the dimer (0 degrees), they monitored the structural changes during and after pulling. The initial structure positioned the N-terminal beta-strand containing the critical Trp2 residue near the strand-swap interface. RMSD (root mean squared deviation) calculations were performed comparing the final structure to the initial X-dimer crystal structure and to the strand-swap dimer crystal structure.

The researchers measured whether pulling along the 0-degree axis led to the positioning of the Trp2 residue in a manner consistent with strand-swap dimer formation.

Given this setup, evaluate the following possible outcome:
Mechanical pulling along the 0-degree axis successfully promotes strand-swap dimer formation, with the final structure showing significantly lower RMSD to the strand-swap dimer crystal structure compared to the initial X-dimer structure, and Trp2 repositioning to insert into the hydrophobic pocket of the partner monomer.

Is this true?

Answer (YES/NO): YES